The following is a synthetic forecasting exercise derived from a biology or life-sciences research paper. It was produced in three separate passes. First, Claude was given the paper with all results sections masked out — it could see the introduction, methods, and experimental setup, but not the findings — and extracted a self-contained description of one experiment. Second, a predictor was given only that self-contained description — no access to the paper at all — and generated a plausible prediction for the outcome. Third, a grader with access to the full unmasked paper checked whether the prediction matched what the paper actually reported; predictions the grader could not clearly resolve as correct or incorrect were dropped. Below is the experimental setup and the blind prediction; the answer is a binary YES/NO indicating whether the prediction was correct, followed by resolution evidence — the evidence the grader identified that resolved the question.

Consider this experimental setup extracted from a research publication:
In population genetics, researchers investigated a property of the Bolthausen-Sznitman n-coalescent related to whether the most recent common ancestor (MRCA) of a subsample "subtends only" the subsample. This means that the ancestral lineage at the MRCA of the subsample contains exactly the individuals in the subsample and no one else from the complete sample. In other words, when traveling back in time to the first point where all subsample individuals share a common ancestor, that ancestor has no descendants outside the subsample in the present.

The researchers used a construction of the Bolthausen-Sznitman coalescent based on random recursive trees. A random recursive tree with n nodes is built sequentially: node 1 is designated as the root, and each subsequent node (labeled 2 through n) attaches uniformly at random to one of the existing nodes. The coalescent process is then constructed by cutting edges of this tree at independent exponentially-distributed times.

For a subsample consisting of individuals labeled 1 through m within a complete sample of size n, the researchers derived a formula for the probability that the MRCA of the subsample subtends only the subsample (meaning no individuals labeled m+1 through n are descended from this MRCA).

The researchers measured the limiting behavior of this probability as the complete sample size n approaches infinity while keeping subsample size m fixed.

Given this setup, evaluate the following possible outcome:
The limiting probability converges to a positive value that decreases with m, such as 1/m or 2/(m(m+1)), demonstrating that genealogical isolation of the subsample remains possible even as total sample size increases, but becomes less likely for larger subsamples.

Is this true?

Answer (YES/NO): NO